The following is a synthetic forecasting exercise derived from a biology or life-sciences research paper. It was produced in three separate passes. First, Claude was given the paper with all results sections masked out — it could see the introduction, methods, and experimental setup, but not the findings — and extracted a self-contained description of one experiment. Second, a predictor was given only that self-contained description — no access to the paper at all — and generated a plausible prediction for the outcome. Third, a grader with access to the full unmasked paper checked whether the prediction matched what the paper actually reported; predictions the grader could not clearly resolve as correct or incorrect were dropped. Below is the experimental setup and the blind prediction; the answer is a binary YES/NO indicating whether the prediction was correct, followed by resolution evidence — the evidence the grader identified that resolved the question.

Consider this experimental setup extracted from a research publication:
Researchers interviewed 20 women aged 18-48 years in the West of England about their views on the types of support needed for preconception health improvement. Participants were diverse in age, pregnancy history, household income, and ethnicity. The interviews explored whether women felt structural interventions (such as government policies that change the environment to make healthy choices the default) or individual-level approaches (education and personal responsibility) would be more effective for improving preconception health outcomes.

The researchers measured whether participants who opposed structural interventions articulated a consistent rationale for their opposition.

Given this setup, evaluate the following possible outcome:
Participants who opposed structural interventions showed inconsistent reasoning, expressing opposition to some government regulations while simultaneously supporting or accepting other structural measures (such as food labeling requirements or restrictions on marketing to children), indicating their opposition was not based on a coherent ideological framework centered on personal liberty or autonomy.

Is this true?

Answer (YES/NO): NO